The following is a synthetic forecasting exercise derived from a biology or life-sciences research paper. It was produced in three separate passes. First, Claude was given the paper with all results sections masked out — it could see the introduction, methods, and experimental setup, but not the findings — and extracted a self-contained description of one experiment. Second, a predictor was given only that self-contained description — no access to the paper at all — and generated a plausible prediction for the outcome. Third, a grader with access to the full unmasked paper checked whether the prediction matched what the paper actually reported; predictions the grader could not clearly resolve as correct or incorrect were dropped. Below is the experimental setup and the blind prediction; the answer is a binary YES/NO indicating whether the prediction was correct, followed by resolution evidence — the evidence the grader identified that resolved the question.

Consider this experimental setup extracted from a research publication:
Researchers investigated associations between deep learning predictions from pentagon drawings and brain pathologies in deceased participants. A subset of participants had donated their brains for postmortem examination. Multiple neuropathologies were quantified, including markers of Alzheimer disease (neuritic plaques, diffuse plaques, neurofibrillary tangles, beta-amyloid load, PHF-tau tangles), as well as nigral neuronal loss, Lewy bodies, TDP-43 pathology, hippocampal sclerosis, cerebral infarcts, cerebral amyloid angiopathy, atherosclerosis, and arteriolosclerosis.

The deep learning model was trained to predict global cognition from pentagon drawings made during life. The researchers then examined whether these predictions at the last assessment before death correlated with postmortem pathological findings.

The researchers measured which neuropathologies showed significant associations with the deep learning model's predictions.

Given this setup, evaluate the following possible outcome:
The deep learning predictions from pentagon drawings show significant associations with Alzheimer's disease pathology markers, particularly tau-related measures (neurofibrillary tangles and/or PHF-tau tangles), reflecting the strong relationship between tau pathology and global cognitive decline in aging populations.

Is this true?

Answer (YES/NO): NO